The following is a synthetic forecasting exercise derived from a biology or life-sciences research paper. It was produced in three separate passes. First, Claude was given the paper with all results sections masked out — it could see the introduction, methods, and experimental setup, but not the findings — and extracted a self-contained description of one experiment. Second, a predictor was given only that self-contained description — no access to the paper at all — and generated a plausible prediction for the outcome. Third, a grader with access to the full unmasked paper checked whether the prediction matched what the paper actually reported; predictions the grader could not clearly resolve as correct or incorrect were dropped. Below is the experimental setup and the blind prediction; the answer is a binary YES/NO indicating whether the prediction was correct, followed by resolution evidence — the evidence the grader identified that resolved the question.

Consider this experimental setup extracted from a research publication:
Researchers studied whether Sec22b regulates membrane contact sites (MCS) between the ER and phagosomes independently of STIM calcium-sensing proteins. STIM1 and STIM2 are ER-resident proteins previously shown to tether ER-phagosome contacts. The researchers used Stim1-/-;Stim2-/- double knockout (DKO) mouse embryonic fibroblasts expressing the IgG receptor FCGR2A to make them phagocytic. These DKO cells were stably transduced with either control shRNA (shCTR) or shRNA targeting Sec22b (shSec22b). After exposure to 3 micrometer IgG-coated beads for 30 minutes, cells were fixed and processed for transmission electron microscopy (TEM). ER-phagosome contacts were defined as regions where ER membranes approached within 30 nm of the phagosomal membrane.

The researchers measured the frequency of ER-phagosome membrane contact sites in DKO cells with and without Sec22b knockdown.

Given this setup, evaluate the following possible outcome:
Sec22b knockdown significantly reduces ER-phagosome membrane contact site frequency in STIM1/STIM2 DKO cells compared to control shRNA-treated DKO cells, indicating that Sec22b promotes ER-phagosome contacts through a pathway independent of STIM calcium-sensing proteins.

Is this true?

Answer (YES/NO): YES